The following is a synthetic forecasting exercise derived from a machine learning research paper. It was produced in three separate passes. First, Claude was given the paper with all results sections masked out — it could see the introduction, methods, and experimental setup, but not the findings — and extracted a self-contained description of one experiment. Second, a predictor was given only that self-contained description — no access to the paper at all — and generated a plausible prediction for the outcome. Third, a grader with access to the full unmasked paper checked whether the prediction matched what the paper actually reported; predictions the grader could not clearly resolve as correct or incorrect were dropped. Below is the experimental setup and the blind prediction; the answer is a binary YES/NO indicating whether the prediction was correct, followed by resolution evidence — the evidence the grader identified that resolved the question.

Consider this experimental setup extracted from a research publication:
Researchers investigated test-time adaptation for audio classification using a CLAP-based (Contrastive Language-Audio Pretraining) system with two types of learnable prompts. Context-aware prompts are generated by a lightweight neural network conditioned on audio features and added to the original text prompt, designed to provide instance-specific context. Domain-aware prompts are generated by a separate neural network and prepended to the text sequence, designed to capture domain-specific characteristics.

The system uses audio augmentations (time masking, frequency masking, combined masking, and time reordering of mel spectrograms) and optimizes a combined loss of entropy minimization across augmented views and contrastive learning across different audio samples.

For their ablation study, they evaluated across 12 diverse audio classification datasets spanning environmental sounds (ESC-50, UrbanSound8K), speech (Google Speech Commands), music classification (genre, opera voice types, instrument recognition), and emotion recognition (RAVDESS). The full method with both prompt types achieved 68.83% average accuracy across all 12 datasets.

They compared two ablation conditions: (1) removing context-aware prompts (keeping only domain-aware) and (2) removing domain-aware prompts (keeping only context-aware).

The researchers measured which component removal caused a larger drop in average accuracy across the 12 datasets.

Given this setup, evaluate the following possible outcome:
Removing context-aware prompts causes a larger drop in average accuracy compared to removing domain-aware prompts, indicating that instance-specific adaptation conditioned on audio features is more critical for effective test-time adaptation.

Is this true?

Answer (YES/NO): NO